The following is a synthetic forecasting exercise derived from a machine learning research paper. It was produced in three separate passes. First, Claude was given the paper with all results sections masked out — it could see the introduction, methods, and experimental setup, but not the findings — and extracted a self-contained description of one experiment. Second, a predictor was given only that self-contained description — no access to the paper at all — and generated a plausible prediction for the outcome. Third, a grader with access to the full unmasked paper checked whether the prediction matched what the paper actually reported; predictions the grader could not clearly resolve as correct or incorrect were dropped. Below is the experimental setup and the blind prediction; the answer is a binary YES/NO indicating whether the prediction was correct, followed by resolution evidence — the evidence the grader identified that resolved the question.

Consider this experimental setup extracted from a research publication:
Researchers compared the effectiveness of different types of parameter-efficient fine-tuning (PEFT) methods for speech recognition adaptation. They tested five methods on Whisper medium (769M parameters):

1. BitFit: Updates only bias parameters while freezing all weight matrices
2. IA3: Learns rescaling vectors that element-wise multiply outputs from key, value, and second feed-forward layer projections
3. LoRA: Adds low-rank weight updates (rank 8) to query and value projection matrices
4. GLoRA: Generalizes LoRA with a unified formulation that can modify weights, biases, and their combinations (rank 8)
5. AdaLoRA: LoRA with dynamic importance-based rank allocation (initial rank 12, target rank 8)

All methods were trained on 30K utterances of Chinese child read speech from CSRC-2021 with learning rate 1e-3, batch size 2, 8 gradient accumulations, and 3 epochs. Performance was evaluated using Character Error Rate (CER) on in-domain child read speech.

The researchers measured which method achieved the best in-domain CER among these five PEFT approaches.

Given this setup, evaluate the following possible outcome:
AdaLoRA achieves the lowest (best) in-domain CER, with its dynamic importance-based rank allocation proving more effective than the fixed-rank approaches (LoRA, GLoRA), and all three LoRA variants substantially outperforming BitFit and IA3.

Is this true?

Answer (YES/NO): NO